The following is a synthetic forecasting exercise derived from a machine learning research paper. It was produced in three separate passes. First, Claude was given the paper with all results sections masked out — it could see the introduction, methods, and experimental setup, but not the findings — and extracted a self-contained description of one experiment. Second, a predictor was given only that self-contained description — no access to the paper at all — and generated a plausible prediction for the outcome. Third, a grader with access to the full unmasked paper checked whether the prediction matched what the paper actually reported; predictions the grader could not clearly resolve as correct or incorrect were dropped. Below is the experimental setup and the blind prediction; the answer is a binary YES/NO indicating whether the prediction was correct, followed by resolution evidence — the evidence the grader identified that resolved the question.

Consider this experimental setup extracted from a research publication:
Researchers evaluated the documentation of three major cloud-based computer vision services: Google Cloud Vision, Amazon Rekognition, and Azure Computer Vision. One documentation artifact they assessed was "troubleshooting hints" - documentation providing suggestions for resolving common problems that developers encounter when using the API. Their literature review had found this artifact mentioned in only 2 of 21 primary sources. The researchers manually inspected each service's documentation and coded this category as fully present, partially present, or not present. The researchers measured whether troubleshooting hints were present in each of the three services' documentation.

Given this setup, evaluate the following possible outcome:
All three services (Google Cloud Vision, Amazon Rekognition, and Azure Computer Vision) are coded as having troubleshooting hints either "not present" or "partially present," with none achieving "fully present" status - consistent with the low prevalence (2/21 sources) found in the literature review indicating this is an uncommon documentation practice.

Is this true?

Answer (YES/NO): YES